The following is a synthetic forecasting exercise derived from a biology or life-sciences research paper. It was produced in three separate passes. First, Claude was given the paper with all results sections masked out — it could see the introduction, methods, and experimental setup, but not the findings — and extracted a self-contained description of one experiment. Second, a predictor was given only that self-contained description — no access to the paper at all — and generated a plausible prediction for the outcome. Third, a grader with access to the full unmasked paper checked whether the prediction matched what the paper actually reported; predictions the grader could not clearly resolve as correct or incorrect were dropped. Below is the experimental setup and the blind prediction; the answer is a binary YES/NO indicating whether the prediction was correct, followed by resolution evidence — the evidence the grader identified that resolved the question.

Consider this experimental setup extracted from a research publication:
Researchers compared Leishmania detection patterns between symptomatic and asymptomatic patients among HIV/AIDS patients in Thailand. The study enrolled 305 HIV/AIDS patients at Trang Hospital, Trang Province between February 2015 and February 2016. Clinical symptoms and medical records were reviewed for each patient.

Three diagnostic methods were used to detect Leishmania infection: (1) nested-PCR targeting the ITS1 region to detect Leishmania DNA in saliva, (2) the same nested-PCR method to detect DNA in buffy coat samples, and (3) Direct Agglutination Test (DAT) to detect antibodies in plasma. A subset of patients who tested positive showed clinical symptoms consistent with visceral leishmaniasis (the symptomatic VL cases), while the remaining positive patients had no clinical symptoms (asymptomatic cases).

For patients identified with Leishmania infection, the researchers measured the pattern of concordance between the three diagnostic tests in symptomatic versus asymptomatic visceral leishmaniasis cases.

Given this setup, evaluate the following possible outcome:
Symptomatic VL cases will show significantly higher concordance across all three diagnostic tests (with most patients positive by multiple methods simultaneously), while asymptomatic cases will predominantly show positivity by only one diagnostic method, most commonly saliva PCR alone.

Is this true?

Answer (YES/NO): NO